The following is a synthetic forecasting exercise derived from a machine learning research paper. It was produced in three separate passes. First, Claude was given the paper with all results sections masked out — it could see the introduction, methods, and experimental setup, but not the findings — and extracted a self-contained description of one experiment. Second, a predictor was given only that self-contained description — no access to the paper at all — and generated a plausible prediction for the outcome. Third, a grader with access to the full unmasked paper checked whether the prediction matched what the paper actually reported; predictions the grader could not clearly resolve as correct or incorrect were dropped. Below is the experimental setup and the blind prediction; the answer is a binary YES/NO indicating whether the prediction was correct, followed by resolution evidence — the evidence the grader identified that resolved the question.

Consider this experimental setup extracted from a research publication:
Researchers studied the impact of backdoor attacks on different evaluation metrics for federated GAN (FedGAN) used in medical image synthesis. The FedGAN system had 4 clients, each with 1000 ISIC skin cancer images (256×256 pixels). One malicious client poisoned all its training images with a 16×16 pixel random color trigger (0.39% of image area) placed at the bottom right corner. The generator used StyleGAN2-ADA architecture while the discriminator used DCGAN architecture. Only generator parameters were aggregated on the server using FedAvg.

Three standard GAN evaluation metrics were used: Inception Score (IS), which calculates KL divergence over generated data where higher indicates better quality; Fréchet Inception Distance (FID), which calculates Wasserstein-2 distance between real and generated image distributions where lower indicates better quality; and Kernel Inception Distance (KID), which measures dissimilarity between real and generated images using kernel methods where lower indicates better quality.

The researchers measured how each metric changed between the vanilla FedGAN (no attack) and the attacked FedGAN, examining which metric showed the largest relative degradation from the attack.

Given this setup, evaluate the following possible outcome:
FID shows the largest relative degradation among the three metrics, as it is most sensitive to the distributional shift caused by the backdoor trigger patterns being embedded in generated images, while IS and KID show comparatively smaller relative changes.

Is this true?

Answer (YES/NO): NO